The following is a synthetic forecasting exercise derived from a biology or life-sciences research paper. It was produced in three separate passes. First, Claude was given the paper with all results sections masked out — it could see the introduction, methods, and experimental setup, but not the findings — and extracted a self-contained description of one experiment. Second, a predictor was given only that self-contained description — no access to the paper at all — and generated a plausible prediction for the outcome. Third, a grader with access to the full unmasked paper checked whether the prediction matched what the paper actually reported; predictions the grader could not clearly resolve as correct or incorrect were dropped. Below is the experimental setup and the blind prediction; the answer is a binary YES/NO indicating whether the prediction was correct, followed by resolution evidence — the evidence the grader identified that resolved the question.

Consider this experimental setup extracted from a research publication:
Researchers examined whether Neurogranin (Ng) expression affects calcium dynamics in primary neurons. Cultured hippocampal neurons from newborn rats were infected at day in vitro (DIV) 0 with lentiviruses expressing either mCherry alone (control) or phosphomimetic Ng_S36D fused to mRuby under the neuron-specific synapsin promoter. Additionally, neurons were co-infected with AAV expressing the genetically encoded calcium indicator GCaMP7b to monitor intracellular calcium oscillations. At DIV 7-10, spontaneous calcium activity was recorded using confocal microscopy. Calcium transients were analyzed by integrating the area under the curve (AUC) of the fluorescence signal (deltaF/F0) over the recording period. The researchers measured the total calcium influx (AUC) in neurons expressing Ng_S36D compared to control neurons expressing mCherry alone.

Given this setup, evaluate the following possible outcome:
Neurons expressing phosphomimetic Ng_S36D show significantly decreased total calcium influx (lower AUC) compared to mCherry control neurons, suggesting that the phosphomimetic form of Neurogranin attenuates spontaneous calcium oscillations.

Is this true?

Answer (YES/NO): NO